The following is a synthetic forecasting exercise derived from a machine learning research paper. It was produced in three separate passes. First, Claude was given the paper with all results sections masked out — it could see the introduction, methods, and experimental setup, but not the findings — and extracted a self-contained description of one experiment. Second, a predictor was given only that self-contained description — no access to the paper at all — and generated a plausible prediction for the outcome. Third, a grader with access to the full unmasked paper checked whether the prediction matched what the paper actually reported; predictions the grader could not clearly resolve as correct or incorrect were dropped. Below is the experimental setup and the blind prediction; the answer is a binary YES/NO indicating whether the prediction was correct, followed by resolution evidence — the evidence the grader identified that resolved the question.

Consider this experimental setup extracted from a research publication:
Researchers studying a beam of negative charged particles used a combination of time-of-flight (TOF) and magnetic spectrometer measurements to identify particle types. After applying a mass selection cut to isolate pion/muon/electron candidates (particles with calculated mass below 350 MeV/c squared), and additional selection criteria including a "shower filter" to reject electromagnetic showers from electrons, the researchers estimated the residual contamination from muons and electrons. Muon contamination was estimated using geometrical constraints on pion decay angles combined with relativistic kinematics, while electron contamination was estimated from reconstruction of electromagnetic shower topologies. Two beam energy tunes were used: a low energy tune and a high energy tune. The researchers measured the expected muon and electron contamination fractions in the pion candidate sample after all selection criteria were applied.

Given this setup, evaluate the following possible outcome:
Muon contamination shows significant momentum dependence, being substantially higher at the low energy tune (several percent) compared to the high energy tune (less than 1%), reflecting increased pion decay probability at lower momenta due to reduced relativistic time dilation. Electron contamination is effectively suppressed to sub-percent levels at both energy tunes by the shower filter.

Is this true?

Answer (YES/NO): NO